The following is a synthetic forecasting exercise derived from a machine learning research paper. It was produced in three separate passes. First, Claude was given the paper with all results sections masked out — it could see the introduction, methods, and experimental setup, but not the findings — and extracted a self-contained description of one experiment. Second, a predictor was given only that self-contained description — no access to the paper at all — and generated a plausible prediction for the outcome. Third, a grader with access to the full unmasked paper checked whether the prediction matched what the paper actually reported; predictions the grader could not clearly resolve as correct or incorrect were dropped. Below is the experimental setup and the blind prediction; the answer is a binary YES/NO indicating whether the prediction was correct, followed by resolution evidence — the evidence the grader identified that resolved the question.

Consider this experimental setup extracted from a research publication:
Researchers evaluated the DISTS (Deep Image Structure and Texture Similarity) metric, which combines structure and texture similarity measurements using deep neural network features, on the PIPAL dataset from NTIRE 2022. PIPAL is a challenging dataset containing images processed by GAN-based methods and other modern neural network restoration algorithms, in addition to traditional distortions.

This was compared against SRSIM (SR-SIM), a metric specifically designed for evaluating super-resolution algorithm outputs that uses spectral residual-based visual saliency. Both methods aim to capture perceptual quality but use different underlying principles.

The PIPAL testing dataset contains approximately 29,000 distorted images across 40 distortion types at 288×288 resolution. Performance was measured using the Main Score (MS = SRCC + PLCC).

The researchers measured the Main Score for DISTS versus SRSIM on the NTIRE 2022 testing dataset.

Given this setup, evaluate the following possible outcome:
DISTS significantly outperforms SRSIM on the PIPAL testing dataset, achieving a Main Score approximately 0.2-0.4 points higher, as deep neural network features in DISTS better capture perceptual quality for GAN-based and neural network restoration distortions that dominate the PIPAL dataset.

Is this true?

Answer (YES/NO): NO